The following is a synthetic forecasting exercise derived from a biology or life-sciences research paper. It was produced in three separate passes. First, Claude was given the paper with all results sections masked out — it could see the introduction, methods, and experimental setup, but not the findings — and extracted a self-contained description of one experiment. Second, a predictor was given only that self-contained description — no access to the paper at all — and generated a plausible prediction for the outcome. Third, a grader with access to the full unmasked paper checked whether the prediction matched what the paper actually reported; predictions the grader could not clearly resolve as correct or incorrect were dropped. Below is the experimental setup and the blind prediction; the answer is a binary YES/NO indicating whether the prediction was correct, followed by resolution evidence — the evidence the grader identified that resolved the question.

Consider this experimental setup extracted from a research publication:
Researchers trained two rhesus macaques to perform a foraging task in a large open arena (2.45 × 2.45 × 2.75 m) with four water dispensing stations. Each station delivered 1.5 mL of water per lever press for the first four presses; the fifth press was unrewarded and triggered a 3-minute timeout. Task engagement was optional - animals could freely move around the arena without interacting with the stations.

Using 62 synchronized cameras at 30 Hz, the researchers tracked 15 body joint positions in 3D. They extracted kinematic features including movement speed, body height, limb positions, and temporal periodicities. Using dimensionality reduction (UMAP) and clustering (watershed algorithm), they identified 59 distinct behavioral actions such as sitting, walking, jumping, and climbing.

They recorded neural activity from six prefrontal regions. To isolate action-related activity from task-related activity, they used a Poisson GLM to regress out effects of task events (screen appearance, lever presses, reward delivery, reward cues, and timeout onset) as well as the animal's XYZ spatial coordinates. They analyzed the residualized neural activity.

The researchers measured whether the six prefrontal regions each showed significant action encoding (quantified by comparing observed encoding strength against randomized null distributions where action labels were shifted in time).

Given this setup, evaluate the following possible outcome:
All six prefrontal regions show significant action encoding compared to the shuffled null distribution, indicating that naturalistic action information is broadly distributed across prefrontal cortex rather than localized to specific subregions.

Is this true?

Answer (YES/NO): YES